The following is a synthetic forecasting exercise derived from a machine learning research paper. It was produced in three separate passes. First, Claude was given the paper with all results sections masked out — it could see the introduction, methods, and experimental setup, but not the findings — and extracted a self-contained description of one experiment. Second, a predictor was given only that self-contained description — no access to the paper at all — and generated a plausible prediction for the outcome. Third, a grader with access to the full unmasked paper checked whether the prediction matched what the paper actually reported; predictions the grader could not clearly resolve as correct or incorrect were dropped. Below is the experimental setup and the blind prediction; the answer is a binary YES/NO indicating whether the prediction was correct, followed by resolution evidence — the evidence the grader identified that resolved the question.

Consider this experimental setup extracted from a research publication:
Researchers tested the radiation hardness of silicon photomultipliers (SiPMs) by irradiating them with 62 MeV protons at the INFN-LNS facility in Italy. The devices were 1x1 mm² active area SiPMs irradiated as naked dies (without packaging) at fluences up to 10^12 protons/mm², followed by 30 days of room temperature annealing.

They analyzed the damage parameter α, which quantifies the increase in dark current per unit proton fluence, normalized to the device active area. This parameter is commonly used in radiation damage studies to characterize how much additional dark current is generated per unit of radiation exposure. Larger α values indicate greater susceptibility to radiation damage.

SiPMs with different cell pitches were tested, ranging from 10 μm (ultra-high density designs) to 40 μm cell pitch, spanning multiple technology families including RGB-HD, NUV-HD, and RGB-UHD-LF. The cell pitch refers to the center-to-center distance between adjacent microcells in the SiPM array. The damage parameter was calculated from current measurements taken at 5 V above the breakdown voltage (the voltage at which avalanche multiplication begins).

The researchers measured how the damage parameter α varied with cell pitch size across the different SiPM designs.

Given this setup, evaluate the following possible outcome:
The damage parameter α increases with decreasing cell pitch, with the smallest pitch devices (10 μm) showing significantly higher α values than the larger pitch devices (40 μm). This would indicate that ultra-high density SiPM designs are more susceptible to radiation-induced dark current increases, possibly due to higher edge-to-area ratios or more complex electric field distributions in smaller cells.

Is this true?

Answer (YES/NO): NO